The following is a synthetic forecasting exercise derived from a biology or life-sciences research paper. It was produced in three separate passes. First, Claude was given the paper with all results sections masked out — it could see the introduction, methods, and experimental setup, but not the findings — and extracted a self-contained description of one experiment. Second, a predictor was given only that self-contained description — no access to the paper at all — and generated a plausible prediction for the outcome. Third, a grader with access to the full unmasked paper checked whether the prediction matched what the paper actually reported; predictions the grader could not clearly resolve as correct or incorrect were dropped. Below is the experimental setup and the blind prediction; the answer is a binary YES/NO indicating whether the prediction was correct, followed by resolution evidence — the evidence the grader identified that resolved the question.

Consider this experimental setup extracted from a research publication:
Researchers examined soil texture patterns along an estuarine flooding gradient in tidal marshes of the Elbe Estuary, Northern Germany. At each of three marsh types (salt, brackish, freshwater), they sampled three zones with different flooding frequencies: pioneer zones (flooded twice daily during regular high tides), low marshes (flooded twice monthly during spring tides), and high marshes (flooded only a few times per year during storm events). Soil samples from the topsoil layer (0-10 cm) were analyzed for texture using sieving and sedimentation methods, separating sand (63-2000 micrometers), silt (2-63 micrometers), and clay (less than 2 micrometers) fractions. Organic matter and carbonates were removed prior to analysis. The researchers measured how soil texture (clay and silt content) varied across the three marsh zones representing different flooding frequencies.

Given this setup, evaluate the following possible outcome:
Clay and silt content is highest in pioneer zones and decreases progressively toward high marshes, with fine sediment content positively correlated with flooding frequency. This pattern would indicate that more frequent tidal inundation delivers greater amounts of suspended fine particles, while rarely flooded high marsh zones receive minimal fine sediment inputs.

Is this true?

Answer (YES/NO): NO